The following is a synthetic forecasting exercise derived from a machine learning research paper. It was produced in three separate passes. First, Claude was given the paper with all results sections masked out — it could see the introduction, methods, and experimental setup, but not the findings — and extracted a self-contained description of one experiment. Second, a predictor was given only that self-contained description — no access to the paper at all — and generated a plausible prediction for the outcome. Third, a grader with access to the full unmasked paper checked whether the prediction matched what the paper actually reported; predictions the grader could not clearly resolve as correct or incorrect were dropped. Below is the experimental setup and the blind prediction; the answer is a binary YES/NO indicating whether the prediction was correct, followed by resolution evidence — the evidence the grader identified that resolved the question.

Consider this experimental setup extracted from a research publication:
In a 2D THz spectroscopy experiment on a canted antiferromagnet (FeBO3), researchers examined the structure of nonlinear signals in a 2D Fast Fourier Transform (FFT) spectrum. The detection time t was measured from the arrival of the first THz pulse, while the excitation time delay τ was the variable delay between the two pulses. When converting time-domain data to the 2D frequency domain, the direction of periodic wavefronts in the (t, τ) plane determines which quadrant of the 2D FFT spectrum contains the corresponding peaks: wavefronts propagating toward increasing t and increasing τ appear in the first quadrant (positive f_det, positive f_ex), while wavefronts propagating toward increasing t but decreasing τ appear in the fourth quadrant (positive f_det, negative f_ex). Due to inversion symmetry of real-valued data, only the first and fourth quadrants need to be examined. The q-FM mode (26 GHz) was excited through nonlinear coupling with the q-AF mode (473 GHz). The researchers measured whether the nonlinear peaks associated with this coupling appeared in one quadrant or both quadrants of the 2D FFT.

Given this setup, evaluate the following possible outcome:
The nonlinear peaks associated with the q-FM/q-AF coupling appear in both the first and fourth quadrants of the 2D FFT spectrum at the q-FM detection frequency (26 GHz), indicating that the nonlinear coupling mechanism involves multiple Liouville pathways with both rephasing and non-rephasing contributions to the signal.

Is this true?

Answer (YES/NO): YES